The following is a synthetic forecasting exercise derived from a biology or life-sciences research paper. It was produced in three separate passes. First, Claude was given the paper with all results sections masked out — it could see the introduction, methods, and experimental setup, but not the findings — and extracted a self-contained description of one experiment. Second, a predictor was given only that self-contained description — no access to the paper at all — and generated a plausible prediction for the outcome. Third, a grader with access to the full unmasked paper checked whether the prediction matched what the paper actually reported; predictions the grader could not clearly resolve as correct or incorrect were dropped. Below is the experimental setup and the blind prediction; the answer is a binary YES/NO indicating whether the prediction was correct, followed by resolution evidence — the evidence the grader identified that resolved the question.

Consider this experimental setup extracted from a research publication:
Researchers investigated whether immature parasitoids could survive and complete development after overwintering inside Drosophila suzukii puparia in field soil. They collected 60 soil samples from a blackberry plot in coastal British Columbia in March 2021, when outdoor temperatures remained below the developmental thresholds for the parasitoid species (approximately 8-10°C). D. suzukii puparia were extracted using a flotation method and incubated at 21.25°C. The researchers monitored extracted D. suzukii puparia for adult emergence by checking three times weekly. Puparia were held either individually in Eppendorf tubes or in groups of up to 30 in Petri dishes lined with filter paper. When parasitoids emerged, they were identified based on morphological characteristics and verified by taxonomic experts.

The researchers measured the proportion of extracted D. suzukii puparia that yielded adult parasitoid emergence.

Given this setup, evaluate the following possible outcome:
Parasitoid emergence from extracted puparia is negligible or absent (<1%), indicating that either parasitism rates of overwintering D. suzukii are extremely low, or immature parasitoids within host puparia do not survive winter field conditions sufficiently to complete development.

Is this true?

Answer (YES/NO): NO